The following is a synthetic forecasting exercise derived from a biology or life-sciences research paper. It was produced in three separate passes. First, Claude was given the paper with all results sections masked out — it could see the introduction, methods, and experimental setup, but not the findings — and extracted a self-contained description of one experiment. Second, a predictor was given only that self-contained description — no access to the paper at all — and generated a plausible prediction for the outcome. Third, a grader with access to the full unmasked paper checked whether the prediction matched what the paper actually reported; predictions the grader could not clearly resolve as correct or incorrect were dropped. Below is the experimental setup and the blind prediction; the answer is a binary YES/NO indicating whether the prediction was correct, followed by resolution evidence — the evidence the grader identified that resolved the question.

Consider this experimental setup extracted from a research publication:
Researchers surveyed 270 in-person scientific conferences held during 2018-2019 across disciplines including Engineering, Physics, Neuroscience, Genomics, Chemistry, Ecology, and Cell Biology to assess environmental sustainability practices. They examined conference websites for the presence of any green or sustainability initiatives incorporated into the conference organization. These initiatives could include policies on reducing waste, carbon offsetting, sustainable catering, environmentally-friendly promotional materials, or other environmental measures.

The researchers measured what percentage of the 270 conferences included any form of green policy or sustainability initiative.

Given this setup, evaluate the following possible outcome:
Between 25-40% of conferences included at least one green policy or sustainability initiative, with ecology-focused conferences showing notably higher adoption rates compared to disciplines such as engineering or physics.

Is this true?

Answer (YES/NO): NO